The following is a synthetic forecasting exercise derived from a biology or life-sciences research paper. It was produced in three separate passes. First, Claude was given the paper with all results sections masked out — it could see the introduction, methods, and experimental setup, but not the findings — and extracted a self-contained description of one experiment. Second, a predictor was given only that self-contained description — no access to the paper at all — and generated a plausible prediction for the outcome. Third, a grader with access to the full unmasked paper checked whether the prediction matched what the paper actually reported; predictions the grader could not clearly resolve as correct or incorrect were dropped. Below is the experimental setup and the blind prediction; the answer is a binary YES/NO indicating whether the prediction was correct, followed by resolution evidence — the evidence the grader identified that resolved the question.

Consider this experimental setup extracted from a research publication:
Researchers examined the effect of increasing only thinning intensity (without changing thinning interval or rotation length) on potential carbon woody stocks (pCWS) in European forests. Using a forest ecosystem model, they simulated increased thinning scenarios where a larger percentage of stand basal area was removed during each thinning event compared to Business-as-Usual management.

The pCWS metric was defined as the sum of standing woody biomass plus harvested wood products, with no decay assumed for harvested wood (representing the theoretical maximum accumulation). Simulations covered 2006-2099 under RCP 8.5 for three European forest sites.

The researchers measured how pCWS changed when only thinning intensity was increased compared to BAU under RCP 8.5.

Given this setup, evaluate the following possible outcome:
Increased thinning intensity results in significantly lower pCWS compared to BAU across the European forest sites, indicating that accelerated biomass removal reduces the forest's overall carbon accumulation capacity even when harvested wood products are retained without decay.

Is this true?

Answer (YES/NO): NO